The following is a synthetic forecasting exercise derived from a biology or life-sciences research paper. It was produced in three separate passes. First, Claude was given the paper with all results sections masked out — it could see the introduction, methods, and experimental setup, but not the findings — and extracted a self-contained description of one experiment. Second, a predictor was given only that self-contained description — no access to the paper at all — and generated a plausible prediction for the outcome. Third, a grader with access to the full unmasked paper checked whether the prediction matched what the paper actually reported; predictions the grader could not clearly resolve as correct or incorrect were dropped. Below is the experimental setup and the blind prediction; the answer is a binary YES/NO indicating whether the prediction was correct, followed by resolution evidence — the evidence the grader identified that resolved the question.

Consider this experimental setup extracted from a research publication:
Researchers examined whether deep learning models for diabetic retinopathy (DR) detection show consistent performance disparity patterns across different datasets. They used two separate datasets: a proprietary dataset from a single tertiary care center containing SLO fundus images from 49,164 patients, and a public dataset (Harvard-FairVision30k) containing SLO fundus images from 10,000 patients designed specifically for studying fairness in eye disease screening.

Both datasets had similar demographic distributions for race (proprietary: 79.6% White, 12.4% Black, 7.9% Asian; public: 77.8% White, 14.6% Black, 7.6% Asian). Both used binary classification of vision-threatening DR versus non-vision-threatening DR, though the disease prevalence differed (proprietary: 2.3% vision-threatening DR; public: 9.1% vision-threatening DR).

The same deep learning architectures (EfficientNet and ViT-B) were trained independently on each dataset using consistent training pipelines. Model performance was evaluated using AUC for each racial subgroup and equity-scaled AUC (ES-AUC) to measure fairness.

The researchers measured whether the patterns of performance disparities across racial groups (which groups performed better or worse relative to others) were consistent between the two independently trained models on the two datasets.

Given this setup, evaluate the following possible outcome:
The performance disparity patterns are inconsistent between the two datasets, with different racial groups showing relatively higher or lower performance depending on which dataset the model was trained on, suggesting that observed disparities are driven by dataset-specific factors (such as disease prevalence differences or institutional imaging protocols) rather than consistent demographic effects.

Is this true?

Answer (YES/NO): NO